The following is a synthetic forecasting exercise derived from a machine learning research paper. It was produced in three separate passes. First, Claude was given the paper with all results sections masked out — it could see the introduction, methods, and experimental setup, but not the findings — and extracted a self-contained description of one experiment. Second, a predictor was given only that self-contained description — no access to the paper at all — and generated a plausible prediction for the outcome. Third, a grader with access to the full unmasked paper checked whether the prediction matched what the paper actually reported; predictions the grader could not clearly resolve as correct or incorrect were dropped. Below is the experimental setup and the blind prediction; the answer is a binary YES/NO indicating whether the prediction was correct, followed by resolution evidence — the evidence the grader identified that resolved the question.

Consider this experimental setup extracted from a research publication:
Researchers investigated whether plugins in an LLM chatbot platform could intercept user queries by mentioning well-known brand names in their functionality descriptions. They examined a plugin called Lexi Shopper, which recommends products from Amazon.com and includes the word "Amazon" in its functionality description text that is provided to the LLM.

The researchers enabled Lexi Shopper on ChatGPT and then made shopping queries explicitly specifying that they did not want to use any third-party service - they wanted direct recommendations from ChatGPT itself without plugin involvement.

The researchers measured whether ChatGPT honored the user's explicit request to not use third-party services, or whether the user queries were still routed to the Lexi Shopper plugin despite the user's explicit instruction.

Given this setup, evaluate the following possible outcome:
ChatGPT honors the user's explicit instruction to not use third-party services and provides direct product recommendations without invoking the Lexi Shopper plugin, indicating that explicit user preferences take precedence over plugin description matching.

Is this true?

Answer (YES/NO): NO